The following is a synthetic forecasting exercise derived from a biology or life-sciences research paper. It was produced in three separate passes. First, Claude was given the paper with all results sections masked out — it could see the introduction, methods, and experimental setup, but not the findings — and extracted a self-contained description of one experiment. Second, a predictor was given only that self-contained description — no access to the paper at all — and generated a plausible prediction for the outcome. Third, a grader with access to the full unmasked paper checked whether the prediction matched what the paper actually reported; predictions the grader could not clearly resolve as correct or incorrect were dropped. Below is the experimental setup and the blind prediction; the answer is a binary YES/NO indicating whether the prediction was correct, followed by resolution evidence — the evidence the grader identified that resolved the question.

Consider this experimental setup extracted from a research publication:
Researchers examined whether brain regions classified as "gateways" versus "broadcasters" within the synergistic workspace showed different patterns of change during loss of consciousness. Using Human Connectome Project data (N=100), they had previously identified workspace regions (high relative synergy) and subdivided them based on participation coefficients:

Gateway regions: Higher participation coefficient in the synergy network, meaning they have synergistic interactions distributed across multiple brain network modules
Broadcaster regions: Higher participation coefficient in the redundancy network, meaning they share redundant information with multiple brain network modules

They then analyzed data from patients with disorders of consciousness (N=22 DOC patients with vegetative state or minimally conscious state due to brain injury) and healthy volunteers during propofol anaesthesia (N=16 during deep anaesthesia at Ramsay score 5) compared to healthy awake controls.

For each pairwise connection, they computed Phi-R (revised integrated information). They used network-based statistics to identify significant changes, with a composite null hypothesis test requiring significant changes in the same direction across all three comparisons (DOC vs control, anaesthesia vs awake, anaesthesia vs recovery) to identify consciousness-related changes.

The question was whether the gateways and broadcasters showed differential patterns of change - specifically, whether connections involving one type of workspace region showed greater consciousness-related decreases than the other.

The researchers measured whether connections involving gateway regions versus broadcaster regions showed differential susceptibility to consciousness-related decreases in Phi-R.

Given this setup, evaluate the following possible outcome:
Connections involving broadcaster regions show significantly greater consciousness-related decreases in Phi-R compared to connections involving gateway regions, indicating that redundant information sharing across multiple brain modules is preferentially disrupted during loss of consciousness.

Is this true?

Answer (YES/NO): NO